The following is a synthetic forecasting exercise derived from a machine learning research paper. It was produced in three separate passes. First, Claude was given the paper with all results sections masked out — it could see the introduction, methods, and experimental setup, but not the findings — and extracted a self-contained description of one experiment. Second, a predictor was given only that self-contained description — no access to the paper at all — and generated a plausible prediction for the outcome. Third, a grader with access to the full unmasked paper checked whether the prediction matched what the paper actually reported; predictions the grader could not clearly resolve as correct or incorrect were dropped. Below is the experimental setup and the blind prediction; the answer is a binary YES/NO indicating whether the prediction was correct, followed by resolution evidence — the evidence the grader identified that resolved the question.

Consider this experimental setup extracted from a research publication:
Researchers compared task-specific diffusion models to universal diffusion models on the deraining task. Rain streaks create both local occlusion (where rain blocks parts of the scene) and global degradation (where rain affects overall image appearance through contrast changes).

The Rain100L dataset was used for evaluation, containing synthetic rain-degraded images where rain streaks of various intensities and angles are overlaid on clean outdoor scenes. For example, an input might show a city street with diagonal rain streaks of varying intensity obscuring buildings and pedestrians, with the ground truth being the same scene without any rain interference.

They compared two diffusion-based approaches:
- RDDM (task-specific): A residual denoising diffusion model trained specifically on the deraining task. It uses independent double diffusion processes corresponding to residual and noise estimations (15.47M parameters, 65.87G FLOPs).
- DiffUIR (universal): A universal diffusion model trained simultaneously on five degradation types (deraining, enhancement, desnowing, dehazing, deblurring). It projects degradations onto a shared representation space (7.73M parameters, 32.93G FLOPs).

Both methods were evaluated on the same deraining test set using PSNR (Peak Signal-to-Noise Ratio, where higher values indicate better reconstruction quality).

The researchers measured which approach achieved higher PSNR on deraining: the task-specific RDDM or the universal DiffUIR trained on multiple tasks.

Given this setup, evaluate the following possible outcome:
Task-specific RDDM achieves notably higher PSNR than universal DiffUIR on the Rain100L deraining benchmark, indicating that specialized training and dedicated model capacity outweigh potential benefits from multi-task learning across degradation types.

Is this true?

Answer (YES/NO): NO